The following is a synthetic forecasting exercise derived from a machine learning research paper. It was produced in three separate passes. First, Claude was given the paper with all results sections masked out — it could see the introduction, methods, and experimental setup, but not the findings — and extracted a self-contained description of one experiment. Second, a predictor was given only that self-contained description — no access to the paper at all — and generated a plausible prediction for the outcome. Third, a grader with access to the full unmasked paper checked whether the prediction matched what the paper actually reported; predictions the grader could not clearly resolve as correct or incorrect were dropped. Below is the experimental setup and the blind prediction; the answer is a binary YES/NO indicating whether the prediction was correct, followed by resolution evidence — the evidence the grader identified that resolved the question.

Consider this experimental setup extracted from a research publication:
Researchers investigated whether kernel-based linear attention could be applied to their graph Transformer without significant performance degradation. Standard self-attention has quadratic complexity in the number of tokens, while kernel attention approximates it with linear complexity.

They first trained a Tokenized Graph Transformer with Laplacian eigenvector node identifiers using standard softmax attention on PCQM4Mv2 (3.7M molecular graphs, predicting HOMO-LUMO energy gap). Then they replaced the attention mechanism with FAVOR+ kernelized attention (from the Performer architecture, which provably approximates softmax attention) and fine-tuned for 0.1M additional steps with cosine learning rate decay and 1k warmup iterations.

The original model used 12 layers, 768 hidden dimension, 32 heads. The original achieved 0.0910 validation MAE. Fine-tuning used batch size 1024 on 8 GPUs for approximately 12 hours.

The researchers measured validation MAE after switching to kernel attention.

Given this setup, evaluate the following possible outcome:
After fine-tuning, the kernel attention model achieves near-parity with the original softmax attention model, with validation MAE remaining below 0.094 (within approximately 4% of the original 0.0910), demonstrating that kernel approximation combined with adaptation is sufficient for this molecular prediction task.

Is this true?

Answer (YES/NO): YES